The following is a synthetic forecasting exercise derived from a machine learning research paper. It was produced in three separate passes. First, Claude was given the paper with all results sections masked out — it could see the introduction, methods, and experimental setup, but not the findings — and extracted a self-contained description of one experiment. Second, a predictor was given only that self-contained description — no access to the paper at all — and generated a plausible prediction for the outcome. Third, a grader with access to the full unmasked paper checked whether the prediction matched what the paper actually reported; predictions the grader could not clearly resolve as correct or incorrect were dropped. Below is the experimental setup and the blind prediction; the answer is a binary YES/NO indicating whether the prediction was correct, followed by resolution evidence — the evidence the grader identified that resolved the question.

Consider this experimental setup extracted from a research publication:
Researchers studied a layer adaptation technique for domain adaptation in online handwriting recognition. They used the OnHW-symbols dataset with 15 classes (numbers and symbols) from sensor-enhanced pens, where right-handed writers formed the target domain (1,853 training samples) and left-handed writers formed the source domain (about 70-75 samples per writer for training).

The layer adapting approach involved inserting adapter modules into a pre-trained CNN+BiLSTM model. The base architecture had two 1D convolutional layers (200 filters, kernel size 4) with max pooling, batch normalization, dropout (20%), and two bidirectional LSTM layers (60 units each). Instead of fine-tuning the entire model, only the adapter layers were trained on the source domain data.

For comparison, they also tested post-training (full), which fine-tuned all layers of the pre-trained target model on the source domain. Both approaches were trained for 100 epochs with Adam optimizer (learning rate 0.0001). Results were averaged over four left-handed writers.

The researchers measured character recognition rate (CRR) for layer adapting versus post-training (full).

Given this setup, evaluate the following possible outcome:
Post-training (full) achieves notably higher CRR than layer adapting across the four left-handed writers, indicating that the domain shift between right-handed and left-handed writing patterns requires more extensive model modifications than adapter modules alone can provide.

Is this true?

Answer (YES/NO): YES